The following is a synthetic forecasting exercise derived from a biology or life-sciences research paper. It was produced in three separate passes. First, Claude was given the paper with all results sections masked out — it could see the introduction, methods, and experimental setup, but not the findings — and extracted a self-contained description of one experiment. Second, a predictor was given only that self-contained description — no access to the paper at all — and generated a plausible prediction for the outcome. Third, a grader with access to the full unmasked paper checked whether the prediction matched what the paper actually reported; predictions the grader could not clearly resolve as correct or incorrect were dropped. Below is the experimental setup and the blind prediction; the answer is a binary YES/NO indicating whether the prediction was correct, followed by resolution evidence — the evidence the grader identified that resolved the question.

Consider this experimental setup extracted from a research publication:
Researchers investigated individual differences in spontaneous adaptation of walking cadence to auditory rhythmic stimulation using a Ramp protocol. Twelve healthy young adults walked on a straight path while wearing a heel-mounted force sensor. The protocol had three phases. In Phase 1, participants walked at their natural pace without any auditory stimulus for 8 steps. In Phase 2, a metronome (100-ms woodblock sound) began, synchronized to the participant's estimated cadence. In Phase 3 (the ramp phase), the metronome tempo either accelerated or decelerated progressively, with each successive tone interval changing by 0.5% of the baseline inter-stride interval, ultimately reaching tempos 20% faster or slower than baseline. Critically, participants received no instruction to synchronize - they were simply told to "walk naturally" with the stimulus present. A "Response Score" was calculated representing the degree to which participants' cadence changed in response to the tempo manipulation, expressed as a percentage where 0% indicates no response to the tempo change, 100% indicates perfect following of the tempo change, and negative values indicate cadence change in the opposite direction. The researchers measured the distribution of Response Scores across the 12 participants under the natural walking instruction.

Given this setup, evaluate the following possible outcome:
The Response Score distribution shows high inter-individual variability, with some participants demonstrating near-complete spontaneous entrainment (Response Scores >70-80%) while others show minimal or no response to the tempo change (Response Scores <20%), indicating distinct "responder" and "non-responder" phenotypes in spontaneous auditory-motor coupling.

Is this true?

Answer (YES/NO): NO